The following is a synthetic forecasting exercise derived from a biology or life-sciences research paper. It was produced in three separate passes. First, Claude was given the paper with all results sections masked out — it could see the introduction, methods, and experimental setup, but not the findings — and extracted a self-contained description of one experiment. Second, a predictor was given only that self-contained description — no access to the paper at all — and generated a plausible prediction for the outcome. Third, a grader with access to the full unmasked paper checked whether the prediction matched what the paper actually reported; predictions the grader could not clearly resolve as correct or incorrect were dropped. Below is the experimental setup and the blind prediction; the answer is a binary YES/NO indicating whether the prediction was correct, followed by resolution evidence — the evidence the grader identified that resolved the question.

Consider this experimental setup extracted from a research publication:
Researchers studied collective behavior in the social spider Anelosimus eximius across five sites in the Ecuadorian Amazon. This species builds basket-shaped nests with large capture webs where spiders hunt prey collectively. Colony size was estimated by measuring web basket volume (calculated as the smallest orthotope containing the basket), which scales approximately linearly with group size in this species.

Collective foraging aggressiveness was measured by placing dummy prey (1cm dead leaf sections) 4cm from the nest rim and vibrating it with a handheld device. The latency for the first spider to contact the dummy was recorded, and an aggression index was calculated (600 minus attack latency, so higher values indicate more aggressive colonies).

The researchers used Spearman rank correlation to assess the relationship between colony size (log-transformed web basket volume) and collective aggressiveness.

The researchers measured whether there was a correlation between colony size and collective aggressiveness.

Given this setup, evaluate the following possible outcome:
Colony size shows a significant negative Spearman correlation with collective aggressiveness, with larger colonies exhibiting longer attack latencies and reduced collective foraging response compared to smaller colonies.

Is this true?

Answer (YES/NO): NO